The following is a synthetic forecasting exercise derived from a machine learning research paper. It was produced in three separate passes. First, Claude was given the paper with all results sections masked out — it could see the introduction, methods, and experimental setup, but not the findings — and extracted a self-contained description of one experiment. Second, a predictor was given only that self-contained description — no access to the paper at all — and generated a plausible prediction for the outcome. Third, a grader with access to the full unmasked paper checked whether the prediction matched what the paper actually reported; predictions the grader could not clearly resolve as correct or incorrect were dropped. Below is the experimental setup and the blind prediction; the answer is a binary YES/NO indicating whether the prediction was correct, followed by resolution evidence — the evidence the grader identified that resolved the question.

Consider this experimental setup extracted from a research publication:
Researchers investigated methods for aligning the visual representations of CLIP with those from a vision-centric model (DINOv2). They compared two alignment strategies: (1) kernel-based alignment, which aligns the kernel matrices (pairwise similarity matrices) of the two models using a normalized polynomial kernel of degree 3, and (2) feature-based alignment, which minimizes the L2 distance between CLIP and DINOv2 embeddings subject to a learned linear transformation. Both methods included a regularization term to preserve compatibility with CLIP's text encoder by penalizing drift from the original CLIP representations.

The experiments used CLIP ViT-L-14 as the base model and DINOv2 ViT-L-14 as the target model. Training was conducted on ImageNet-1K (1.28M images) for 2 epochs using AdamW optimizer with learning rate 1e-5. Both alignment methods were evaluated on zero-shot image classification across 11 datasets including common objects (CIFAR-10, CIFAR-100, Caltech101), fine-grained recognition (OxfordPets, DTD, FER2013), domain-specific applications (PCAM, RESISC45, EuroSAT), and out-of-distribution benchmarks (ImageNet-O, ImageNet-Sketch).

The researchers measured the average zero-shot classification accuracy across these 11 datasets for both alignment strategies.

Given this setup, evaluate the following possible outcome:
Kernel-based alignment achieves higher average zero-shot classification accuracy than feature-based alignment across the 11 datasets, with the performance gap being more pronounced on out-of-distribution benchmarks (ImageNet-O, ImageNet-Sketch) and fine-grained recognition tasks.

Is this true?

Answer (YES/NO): NO